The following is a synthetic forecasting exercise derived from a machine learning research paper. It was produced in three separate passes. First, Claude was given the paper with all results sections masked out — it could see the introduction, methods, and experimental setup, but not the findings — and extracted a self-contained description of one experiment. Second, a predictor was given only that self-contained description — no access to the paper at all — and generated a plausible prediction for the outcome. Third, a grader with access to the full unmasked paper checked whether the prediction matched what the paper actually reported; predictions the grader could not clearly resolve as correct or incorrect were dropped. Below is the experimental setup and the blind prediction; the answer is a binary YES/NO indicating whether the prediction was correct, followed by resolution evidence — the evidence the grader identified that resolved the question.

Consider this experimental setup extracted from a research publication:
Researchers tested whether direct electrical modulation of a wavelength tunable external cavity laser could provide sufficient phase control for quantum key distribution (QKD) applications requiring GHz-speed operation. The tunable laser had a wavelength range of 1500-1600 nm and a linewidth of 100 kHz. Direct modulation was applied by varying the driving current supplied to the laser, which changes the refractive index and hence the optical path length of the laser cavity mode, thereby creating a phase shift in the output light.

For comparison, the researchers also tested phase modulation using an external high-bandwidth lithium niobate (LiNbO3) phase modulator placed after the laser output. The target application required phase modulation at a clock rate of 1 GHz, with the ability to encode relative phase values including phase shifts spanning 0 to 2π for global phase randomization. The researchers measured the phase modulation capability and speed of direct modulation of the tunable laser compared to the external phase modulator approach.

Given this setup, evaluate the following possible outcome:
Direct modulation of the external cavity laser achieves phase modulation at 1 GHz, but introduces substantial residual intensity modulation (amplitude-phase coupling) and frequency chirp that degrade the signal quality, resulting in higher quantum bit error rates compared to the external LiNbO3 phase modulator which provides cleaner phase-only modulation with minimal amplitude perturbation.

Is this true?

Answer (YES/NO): NO